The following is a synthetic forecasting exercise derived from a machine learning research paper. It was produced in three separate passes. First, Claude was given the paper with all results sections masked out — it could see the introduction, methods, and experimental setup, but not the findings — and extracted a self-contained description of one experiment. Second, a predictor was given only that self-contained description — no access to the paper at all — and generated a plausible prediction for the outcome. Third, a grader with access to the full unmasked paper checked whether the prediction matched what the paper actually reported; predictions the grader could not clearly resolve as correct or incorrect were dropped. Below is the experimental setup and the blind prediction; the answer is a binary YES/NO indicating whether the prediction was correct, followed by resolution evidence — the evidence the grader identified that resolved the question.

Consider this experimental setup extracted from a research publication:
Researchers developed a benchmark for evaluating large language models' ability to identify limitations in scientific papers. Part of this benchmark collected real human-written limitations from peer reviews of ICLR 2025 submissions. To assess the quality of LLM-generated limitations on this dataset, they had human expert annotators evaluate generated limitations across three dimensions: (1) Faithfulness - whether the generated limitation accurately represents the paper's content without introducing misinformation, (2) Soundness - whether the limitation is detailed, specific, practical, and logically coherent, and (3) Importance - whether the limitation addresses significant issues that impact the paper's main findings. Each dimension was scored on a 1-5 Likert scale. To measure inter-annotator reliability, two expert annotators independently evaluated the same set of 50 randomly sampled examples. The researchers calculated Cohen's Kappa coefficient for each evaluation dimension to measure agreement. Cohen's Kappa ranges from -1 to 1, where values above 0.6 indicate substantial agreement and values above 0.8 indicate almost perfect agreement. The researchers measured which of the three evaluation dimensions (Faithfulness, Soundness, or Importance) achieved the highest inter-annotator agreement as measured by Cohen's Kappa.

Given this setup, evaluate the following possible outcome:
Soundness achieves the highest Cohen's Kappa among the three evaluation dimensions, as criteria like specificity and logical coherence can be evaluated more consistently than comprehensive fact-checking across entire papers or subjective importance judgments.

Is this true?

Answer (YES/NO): NO